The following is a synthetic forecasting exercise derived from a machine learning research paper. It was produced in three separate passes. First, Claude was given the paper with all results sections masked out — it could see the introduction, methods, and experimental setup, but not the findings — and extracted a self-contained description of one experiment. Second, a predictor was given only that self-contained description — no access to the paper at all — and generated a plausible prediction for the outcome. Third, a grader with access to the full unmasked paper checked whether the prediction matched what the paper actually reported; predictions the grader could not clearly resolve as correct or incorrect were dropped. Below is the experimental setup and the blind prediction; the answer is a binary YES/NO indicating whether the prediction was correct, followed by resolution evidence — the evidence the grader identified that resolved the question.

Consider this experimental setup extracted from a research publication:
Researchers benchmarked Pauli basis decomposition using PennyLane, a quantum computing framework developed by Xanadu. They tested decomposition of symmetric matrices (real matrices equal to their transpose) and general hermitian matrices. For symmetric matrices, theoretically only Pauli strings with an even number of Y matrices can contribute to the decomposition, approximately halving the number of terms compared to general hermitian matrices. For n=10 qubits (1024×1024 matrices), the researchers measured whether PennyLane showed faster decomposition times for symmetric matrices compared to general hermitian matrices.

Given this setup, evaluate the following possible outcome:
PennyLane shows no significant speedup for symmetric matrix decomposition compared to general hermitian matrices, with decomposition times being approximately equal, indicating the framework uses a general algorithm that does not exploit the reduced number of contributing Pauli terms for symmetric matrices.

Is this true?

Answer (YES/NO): YES